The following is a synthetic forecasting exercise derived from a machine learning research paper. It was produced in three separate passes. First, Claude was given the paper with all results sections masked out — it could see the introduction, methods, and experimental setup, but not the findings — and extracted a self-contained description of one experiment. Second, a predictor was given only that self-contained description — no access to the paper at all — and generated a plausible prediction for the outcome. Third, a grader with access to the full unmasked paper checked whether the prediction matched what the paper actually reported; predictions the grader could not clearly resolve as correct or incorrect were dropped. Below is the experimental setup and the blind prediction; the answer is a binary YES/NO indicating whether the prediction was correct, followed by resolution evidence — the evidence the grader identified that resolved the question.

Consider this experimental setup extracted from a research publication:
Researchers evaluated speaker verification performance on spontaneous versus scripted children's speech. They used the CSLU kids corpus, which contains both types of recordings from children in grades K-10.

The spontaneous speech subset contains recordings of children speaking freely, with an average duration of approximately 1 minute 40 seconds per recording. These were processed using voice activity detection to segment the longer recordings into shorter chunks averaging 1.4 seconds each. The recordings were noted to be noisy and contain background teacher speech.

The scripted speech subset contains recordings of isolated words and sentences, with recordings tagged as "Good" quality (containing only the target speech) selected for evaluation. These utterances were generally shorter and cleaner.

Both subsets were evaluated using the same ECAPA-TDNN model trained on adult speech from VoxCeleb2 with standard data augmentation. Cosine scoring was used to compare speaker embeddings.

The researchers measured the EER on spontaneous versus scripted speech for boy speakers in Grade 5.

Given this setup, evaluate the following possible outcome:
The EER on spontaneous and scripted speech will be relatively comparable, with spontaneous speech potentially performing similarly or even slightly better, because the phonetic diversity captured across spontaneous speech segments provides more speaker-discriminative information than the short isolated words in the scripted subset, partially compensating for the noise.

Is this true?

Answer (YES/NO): NO